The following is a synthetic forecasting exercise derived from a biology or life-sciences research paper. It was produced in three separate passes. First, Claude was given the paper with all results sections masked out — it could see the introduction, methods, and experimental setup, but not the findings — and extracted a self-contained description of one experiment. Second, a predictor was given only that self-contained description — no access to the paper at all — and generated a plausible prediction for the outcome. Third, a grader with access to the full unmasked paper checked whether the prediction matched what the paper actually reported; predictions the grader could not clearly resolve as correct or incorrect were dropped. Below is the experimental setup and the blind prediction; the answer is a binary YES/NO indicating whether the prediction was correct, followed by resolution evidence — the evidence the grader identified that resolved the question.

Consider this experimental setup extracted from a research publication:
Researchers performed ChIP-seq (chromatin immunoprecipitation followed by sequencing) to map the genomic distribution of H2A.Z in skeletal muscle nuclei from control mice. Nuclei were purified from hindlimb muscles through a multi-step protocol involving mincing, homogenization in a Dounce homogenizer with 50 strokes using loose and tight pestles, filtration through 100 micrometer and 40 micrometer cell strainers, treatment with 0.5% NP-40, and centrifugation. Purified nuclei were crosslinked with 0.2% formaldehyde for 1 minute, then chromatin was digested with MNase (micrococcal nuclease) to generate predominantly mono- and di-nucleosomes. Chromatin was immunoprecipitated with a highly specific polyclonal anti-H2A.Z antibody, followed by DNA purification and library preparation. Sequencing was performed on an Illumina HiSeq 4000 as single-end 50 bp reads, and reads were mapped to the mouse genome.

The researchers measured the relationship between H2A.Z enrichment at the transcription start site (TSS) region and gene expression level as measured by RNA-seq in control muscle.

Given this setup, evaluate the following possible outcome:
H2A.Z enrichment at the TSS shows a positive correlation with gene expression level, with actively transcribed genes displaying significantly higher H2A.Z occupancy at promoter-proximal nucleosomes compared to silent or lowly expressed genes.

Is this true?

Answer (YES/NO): YES